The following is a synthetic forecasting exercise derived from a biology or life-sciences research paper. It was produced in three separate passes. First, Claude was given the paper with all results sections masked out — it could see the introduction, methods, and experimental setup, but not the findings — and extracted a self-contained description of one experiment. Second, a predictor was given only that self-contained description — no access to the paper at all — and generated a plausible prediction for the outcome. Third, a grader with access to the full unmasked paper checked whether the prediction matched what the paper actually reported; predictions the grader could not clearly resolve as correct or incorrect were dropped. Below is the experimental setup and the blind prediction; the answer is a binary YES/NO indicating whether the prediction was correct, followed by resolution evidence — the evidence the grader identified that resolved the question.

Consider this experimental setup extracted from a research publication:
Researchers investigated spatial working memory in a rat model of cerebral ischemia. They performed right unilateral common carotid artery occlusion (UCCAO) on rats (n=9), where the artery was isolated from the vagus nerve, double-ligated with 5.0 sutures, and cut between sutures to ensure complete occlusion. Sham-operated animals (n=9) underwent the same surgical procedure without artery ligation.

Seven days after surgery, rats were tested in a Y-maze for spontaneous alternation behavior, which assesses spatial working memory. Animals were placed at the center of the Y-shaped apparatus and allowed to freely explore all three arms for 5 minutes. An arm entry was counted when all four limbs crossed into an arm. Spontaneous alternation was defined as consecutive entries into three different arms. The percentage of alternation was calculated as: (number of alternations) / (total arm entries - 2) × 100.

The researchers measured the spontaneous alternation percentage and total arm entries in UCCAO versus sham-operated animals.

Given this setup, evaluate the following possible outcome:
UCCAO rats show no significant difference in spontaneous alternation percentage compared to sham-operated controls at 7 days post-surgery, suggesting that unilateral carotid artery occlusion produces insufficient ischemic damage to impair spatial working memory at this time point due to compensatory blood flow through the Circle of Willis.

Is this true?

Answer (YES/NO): YES